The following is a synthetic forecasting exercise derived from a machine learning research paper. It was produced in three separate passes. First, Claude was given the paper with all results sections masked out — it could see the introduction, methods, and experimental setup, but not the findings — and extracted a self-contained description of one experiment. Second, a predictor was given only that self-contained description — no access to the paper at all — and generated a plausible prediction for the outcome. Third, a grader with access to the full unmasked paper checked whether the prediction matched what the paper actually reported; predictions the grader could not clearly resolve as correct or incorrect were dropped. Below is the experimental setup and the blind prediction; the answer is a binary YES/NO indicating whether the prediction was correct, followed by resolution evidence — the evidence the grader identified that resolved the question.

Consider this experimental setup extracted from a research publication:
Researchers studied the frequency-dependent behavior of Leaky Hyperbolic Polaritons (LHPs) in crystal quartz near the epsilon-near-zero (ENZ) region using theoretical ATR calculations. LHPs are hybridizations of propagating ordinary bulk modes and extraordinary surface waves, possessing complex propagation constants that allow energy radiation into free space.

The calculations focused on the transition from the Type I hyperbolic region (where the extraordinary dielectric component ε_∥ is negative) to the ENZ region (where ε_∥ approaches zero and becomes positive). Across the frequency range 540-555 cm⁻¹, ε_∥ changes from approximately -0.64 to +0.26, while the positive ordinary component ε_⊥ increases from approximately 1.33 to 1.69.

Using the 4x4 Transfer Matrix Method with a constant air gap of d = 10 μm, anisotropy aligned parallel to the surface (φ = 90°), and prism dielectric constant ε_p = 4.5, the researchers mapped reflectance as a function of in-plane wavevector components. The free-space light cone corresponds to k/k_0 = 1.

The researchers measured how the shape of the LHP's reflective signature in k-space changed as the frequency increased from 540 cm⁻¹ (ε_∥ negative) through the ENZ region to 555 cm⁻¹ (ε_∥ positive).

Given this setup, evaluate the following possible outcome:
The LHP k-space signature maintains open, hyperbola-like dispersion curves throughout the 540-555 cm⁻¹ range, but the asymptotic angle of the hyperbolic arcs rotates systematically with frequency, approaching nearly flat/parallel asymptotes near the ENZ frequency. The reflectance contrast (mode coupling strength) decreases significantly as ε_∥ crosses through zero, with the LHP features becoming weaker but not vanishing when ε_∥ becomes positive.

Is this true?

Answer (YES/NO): NO